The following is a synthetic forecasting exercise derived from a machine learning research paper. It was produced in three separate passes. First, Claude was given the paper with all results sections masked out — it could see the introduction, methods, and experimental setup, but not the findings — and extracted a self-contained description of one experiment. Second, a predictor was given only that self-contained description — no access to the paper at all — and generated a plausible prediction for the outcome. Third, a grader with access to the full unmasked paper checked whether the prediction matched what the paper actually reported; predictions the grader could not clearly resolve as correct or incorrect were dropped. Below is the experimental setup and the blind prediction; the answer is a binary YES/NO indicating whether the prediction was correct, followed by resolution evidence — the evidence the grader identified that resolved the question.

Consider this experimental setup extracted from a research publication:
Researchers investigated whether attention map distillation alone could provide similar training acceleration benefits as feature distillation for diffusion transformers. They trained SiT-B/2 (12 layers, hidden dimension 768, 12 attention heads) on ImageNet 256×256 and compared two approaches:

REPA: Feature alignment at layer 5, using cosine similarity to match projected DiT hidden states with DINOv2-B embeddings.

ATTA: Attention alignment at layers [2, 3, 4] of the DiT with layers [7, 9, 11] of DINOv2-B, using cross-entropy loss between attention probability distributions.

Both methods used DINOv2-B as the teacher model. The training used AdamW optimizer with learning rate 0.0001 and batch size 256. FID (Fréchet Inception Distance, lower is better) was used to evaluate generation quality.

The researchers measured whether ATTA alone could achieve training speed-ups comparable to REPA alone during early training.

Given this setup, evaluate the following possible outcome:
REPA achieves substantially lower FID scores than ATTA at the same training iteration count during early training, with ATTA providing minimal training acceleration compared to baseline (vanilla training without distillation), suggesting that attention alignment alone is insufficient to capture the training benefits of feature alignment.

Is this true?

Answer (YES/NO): NO